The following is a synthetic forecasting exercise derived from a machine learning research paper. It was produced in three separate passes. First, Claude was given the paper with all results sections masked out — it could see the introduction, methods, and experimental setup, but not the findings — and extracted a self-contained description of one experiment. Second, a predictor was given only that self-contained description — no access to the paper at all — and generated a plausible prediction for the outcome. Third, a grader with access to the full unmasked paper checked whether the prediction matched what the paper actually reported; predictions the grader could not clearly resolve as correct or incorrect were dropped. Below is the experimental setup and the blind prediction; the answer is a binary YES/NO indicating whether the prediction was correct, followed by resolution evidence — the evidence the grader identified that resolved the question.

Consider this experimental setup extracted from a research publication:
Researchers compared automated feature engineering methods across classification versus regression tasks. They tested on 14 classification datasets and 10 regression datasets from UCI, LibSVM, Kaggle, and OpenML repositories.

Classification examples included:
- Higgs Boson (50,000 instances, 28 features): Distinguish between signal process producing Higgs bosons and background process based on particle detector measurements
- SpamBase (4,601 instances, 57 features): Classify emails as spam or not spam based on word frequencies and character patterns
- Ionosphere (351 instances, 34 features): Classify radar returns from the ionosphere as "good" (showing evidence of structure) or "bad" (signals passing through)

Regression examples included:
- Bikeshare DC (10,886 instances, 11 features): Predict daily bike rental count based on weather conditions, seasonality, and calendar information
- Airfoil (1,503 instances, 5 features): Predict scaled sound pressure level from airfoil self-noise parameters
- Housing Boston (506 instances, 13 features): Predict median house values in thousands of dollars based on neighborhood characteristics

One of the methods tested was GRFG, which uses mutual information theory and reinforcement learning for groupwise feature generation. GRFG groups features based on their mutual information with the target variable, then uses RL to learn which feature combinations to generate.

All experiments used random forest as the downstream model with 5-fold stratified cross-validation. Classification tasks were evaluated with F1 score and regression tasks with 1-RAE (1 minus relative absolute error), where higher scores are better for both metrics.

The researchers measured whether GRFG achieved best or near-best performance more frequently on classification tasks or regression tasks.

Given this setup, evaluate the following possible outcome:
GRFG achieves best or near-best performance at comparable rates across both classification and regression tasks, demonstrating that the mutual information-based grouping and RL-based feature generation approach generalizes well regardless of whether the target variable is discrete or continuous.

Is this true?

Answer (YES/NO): NO